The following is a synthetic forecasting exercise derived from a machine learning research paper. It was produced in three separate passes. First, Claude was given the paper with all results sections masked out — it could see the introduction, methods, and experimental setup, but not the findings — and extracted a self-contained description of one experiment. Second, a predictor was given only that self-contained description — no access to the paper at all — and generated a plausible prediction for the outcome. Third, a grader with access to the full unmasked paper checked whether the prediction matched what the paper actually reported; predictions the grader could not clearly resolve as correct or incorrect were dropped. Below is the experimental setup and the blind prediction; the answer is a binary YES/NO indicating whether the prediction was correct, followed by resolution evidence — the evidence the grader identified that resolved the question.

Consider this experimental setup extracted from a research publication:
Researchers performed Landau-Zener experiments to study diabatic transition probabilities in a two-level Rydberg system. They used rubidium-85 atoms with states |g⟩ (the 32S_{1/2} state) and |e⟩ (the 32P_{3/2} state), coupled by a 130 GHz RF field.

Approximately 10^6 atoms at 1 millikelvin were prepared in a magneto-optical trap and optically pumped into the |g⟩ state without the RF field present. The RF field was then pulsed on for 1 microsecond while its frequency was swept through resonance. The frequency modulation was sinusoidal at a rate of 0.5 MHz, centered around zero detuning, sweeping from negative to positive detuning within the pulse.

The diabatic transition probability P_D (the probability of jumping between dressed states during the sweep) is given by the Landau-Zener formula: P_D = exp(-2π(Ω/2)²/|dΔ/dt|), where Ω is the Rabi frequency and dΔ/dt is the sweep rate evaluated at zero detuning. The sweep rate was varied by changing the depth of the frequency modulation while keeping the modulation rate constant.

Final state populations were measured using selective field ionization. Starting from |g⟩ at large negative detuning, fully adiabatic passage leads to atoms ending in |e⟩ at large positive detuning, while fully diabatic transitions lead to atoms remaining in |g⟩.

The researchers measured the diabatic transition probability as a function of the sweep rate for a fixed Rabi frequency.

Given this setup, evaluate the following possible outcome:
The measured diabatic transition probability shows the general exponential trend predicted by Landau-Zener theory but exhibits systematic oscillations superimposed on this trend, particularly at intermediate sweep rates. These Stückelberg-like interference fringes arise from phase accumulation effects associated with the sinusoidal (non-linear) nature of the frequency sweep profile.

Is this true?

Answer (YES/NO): NO